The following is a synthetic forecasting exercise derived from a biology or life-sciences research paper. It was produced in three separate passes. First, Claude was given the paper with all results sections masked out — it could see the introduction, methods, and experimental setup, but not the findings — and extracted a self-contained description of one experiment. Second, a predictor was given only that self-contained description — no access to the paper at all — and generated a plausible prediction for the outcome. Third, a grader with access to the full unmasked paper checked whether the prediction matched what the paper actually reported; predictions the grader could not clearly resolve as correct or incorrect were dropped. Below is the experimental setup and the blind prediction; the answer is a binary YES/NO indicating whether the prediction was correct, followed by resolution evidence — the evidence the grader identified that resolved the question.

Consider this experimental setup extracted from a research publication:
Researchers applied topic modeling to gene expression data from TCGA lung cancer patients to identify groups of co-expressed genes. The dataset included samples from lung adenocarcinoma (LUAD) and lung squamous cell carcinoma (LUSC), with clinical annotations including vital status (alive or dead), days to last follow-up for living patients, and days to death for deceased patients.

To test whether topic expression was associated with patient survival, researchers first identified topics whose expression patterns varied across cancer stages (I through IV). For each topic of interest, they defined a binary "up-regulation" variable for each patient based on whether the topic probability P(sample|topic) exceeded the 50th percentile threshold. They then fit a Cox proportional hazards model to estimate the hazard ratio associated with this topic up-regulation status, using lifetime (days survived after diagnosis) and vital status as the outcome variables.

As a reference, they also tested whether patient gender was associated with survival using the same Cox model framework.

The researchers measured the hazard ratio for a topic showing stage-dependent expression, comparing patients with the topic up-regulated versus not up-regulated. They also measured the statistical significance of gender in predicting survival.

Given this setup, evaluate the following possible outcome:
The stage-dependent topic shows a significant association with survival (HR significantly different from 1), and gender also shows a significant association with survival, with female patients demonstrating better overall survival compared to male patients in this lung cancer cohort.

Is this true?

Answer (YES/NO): NO